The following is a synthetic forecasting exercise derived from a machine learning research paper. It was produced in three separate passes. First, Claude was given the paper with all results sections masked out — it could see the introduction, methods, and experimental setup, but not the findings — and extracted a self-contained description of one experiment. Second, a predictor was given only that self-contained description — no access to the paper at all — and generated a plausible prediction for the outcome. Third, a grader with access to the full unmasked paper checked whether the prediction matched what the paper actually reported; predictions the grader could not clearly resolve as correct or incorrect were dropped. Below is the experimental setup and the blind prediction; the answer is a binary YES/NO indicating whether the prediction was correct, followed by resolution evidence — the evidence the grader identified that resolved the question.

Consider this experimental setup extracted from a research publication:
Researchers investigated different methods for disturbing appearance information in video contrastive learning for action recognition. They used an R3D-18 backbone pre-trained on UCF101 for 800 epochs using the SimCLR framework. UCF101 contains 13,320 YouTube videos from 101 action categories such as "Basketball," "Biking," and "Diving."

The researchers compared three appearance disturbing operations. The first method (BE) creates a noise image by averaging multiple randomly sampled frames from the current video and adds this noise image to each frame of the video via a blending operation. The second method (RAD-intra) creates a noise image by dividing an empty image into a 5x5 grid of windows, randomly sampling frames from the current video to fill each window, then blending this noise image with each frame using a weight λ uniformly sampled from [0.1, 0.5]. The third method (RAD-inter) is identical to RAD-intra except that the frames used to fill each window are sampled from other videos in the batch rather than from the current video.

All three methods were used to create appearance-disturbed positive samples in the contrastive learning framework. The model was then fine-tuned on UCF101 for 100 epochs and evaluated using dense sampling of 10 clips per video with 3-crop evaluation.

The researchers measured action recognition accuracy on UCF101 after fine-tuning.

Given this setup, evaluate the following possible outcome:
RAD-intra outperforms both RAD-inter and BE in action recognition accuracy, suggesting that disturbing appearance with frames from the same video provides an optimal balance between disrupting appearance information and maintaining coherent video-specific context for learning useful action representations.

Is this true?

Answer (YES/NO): NO